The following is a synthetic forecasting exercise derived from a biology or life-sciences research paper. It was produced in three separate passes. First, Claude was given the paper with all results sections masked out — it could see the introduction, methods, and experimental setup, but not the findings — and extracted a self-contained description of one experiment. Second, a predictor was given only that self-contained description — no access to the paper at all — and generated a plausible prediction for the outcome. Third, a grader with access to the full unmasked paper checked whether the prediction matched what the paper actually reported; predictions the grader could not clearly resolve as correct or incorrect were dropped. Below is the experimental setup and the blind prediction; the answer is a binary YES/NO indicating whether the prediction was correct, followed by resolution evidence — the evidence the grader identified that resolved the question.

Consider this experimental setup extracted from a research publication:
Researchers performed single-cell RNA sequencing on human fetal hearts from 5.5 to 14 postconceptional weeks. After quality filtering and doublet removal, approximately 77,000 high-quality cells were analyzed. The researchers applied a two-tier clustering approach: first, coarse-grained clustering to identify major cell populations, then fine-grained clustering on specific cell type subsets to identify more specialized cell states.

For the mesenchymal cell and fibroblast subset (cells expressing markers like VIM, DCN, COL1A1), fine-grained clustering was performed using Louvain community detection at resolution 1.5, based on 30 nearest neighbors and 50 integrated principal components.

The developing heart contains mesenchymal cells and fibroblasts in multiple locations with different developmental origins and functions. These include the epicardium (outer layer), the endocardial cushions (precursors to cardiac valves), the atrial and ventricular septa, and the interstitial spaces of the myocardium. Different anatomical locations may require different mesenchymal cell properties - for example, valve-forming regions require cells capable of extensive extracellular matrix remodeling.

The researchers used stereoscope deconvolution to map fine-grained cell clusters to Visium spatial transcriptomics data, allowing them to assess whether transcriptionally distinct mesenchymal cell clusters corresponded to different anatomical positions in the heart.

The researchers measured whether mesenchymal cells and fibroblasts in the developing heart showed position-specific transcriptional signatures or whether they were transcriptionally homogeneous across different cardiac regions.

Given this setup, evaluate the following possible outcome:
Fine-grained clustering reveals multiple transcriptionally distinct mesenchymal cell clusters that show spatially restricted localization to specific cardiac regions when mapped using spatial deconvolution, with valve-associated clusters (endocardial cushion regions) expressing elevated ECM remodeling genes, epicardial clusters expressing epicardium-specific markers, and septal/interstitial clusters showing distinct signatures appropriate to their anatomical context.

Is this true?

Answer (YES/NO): YES